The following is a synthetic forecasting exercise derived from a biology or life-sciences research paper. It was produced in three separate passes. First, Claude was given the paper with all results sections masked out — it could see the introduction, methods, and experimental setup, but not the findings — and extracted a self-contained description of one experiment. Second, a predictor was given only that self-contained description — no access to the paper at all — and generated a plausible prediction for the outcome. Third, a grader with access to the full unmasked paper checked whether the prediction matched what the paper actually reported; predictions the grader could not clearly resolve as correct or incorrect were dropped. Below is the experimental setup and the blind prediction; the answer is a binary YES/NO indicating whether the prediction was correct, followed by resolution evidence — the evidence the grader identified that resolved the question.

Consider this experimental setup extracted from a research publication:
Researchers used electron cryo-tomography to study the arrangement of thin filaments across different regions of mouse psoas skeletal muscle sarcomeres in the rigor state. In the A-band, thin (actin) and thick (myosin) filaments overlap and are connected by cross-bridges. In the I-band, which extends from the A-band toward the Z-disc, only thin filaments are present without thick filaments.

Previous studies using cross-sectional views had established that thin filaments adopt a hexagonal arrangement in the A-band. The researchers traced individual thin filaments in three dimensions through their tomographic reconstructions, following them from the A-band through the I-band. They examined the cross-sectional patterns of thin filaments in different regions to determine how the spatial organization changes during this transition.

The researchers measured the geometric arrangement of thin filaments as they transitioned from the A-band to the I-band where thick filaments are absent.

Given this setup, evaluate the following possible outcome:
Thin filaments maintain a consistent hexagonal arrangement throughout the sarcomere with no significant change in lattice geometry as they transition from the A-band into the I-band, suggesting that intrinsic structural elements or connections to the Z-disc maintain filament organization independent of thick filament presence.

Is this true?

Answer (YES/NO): NO